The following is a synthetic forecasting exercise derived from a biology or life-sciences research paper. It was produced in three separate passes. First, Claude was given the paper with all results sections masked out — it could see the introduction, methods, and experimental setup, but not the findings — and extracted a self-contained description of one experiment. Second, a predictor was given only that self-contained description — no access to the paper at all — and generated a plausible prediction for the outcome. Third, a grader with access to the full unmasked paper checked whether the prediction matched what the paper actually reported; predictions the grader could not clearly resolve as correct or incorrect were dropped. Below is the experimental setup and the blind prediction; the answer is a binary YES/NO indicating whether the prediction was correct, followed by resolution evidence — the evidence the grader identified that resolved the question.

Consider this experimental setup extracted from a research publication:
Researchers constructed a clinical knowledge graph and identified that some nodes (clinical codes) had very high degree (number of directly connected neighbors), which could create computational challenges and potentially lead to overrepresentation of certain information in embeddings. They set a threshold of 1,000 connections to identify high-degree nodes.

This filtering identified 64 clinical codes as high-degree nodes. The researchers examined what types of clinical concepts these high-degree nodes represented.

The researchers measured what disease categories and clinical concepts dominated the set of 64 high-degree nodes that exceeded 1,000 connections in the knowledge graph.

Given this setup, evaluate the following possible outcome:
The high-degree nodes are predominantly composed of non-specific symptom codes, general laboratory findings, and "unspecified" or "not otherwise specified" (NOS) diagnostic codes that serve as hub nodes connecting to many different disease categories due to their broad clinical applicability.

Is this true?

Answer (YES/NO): NO